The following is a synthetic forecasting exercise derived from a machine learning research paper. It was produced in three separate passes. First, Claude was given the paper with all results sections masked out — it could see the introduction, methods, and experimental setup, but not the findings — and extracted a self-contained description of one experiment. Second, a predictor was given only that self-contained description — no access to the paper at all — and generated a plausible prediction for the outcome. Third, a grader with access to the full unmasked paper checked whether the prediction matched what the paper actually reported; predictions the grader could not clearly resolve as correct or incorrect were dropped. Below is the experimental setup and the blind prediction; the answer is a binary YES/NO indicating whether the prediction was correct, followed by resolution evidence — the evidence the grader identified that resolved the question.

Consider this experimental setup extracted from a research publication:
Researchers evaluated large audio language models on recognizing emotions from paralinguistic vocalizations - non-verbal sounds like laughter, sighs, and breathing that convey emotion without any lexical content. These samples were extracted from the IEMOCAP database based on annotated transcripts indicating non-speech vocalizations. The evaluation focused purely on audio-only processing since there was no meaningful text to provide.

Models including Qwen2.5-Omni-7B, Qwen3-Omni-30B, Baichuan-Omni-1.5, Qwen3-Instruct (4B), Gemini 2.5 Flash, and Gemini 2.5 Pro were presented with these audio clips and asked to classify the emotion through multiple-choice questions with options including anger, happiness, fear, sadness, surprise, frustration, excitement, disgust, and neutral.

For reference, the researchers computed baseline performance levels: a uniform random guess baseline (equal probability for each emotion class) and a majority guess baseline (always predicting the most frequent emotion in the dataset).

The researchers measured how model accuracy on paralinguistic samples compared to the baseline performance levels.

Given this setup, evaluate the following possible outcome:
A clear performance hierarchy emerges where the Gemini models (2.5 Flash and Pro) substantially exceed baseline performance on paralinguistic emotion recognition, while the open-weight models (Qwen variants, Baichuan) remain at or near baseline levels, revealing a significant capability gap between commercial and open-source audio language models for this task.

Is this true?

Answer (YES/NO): NO